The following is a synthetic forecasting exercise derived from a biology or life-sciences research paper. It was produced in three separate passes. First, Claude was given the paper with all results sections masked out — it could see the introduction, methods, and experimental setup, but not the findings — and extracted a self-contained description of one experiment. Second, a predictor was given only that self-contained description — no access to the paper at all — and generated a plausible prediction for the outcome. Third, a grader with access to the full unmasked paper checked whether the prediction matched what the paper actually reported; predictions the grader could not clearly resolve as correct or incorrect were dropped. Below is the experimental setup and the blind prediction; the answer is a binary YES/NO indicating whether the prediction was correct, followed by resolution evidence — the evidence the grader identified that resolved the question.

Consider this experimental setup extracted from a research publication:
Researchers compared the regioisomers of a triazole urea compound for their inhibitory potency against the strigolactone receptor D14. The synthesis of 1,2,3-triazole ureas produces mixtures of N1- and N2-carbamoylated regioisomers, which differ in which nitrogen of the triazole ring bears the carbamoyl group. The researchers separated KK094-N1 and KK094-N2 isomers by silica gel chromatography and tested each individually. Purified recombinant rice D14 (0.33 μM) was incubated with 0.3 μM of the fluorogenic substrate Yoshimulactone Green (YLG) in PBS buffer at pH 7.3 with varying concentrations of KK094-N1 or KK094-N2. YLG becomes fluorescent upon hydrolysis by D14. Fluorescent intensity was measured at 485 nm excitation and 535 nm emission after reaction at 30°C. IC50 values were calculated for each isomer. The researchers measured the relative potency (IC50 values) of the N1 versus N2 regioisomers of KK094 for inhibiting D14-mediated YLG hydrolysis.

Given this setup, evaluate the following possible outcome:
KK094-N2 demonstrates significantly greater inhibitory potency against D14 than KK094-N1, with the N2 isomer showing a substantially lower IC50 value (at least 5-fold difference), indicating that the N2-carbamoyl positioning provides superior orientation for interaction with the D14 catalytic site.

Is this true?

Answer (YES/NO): NO